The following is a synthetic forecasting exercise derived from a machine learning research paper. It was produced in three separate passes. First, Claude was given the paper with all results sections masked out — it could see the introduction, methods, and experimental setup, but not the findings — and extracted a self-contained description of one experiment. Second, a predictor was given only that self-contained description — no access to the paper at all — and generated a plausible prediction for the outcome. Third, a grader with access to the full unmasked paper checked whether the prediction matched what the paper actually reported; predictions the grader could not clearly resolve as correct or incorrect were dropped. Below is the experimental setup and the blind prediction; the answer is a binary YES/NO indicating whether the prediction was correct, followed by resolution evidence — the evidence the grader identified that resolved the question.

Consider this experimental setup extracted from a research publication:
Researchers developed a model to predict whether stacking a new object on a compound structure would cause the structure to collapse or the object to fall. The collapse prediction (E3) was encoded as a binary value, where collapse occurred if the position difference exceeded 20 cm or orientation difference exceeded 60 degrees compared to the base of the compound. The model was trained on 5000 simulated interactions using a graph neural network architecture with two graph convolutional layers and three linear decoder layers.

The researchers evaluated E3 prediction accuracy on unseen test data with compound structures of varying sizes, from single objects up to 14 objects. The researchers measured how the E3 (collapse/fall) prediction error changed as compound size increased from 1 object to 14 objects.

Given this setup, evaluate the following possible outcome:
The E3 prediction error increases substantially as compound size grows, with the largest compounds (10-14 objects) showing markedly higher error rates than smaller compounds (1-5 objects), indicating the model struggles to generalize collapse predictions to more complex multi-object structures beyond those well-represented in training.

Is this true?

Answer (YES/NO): NO